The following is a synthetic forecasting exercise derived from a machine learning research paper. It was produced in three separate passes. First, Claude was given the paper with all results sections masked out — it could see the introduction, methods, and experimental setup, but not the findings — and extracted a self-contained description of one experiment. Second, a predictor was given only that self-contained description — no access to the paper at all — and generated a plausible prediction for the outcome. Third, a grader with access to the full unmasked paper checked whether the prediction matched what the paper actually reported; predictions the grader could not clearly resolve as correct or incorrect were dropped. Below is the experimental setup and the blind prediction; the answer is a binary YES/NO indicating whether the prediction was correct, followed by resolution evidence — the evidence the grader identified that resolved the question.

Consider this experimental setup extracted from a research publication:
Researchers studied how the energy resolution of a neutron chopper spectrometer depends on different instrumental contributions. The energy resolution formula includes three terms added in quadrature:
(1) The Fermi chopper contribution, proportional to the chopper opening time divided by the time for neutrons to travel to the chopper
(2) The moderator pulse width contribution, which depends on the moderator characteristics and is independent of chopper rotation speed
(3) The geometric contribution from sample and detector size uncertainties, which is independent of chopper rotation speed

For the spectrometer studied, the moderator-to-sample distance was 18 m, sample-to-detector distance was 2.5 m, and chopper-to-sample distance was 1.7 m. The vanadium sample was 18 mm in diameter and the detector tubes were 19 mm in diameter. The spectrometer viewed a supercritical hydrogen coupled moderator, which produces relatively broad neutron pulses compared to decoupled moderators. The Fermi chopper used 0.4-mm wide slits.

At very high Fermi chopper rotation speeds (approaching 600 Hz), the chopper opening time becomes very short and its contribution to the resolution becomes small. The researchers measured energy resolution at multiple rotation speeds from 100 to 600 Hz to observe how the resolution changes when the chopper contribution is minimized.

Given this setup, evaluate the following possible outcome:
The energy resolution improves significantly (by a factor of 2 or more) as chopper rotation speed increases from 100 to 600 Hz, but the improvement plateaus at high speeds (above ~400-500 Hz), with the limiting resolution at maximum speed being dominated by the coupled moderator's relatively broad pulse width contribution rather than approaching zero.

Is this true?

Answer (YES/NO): NO